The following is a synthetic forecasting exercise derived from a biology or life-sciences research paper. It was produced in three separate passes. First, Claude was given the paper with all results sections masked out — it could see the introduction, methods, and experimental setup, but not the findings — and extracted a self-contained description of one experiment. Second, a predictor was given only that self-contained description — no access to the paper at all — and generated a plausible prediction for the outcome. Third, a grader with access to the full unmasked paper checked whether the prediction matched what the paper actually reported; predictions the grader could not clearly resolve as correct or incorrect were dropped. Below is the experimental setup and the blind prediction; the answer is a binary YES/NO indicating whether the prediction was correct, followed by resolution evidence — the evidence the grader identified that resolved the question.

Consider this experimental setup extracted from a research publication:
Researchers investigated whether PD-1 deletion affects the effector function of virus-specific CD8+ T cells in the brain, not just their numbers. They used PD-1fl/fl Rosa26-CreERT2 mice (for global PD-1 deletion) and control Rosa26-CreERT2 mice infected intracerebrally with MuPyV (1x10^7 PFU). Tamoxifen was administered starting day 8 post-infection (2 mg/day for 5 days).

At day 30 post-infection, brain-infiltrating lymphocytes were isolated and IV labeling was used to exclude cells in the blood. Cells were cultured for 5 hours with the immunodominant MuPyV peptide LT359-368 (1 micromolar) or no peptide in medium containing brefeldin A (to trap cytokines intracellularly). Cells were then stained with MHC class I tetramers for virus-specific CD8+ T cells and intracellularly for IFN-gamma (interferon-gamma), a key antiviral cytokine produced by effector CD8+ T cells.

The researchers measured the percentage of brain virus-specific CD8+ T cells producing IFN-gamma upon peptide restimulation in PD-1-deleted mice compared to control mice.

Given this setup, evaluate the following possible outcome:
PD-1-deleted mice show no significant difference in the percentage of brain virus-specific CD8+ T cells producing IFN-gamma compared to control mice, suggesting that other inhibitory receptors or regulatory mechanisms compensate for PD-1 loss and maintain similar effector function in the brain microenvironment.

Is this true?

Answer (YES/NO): YES